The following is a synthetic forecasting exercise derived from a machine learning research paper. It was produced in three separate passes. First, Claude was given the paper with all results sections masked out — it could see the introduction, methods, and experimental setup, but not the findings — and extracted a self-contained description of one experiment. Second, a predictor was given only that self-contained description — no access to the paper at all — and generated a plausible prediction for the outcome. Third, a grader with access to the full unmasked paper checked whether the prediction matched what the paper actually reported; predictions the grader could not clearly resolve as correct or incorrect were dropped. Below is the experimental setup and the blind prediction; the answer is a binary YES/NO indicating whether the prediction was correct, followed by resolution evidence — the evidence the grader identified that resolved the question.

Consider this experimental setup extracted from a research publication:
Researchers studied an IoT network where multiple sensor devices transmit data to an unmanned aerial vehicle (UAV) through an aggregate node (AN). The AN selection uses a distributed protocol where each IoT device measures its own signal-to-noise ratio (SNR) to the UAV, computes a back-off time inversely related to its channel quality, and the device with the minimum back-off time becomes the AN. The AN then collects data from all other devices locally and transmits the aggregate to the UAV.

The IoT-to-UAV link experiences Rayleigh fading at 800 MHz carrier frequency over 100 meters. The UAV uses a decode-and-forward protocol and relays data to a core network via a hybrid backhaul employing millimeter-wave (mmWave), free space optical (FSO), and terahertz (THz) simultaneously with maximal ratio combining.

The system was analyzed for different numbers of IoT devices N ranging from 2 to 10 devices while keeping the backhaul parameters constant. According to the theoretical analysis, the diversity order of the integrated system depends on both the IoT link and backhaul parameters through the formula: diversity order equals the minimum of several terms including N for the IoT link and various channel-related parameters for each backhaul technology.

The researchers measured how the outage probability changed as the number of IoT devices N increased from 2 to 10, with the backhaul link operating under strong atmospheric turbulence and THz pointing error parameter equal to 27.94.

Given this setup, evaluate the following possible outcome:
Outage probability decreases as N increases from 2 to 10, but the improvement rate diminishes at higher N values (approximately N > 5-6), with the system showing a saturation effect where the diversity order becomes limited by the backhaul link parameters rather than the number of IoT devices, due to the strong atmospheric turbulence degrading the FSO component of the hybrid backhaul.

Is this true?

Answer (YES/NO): NO